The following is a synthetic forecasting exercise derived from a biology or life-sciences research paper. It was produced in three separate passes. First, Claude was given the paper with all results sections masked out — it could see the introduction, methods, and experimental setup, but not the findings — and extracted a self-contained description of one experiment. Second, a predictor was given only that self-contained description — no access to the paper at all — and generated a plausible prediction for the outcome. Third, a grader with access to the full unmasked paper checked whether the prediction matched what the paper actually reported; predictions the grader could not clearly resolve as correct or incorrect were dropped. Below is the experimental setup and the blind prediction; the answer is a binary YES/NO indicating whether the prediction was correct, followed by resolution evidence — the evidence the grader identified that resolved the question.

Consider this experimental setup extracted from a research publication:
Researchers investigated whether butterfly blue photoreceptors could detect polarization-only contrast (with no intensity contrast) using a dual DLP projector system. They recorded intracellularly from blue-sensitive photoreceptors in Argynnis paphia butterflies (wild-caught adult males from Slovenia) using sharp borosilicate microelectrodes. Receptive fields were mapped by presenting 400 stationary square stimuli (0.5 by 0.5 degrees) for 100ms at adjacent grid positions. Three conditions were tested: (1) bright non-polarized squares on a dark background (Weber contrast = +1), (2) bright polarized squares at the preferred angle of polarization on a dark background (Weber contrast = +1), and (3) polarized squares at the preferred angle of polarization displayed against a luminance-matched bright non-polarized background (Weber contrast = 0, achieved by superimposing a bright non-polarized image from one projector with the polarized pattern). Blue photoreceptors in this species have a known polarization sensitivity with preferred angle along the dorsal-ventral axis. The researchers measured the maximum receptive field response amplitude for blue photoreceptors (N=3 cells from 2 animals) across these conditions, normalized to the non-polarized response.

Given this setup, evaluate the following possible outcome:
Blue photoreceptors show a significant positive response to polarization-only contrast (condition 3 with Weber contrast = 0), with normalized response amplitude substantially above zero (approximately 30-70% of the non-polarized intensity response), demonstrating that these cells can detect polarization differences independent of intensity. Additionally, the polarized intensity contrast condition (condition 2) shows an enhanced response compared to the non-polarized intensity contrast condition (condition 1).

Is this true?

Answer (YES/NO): NO